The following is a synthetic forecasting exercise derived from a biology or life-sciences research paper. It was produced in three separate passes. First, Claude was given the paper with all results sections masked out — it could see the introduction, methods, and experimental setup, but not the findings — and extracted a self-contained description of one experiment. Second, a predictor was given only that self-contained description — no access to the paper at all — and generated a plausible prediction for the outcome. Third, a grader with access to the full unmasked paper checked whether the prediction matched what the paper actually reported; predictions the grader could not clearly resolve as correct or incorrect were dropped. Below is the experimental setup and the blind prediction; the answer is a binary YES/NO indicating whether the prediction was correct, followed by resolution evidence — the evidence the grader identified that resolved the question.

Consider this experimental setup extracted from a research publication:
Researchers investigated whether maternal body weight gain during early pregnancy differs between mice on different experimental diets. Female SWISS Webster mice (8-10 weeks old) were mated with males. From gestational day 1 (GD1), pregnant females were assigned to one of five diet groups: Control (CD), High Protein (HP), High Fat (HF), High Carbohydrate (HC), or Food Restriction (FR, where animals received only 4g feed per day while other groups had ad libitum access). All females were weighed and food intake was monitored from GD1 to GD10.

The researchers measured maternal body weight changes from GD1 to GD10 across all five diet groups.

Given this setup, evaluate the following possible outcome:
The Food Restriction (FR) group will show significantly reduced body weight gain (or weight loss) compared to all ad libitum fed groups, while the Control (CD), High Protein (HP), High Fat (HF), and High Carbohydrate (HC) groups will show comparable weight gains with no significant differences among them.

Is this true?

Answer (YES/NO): NO